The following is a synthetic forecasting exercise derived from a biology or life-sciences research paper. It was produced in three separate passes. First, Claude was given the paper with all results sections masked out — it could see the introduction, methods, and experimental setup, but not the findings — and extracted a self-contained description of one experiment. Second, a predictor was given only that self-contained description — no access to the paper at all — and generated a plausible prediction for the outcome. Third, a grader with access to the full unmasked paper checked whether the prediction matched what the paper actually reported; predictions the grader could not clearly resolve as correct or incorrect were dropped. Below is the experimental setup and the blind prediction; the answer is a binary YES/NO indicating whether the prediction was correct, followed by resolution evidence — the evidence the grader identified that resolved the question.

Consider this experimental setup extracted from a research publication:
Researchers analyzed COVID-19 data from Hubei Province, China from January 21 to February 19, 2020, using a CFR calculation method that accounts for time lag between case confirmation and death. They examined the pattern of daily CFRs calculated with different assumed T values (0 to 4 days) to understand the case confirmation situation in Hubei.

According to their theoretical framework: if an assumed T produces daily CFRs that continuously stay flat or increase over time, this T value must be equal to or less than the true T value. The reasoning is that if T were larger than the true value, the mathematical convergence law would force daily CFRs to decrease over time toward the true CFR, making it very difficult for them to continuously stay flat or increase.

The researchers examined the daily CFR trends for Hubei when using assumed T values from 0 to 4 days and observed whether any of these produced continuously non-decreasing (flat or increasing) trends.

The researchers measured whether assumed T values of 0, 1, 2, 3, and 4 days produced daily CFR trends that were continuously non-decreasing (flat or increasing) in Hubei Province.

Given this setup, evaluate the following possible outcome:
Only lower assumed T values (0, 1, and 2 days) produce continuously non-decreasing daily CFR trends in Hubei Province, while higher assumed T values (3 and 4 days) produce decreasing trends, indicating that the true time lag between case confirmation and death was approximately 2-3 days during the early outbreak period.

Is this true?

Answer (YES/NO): NO